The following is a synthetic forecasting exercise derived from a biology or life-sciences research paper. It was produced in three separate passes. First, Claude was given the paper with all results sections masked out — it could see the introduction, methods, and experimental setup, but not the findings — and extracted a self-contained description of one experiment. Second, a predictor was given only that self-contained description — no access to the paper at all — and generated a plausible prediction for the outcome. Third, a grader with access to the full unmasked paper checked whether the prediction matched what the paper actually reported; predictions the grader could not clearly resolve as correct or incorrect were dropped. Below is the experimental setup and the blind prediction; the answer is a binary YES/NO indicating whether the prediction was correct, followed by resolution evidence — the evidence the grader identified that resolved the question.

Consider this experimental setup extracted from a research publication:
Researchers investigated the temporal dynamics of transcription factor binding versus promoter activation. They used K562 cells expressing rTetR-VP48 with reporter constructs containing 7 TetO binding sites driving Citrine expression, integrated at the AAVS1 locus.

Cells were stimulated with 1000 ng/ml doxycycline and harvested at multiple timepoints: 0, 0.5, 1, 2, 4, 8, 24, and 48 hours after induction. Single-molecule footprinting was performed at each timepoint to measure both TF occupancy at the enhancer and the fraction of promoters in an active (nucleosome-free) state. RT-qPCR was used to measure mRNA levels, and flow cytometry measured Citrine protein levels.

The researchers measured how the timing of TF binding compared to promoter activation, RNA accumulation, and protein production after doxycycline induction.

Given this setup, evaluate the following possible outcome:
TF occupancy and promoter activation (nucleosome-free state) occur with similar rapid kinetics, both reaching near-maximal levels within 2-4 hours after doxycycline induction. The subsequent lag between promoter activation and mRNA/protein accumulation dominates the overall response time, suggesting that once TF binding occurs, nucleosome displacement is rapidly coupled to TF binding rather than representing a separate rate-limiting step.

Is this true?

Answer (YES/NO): NO